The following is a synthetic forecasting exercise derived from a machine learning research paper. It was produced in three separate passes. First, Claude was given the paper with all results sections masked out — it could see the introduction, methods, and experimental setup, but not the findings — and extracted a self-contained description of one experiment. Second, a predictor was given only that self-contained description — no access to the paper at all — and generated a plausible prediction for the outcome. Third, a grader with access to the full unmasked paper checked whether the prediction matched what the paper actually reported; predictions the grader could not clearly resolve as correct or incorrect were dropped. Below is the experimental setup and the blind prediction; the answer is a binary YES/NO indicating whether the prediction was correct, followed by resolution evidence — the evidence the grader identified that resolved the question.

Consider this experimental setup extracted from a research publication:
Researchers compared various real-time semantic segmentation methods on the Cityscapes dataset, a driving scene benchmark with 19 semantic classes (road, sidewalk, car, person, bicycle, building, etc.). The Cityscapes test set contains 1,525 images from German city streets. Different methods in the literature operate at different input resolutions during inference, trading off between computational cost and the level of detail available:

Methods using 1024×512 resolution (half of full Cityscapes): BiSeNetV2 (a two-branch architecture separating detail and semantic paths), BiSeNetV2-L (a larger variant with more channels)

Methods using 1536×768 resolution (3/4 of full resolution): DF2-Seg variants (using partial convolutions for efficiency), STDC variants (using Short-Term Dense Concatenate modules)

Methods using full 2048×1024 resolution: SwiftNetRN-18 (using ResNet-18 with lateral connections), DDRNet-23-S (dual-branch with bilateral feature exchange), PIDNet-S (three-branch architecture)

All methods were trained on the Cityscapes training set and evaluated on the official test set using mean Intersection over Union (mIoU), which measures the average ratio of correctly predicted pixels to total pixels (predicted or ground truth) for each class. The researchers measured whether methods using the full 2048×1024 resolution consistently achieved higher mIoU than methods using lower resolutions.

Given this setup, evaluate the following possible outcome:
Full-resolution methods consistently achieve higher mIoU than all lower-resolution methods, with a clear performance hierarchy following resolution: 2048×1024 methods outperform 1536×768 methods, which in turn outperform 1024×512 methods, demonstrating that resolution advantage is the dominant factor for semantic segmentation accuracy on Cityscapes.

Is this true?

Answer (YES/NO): NO